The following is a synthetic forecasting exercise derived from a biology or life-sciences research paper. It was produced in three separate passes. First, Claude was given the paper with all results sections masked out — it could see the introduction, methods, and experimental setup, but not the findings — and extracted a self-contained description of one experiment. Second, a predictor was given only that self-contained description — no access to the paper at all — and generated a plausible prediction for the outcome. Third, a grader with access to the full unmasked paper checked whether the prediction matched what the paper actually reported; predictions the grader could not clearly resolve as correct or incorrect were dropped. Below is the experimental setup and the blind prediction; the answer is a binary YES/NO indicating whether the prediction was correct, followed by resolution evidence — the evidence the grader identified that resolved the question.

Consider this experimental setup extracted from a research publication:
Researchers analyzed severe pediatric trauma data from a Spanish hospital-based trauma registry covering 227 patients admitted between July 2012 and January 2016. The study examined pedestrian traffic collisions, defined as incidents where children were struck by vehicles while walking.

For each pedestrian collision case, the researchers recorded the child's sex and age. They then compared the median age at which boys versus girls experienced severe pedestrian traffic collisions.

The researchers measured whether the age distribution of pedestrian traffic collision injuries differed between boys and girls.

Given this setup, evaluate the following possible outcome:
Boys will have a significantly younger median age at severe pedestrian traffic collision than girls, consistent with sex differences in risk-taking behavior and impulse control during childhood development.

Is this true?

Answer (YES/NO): YES